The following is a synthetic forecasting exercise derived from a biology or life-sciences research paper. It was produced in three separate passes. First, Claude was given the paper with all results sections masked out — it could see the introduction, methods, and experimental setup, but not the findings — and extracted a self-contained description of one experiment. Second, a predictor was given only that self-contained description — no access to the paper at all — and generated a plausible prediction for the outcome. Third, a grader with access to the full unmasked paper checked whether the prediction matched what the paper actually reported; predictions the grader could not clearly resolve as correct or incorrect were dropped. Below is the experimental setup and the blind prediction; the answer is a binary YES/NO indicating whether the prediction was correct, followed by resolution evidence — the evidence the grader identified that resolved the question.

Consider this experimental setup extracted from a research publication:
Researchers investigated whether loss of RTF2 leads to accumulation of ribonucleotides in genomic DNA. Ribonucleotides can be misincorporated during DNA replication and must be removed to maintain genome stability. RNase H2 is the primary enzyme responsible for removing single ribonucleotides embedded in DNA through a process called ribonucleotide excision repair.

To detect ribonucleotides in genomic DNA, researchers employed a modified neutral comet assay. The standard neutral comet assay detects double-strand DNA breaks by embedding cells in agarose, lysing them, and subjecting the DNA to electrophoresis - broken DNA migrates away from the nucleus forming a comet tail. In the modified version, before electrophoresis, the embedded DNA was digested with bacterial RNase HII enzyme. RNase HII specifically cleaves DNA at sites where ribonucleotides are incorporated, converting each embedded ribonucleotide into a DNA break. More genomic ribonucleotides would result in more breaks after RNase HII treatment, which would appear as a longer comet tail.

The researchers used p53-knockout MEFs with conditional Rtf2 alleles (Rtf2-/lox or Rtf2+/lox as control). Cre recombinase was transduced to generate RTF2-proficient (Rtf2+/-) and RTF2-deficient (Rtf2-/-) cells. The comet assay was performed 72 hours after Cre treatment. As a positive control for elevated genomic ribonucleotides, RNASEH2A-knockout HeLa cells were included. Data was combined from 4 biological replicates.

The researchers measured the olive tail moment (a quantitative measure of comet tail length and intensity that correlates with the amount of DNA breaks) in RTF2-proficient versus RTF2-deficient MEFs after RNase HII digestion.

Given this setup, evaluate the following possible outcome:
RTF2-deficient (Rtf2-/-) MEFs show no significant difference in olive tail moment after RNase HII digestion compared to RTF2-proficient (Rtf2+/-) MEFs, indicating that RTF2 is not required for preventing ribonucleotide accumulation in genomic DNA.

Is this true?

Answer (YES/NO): NO